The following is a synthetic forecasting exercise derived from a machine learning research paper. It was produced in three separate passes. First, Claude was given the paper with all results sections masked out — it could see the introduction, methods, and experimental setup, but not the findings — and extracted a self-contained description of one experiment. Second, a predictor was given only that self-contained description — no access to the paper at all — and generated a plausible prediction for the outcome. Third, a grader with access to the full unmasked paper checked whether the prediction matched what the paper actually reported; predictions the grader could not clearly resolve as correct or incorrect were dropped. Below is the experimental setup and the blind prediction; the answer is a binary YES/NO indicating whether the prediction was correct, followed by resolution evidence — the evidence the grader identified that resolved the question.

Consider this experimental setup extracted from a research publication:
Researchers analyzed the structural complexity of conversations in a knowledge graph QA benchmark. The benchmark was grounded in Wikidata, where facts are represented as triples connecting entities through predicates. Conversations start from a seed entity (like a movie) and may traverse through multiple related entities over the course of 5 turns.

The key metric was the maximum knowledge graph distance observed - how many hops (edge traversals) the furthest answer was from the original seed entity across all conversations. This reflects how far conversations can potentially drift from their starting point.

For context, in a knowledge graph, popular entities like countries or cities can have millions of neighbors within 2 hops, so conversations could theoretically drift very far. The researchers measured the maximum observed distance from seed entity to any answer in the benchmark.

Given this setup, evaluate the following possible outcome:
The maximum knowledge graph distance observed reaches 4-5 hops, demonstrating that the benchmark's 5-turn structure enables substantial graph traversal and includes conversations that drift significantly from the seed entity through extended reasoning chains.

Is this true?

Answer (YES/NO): YES